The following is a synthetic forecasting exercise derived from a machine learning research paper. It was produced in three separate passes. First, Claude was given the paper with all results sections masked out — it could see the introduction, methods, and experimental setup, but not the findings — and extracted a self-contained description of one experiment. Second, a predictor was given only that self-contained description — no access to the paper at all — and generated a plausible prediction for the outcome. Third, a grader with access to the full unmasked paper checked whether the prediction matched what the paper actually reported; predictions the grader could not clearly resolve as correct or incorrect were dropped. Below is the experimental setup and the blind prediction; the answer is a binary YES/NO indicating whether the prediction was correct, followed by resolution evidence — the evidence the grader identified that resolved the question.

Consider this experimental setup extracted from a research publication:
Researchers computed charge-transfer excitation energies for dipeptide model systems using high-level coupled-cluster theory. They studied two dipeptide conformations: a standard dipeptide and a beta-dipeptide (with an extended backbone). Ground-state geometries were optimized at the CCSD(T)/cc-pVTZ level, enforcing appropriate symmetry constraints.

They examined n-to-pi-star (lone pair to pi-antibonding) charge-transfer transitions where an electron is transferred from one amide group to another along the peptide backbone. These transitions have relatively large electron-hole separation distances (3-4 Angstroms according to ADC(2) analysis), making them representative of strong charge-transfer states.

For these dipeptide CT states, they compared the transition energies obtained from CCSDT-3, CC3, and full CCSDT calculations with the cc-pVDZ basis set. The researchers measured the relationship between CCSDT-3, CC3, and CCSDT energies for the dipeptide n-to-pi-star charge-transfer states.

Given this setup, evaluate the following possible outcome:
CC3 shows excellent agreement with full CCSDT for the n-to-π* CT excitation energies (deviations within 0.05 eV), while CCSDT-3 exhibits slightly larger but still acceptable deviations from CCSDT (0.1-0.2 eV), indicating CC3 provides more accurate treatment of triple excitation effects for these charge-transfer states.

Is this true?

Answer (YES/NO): NO